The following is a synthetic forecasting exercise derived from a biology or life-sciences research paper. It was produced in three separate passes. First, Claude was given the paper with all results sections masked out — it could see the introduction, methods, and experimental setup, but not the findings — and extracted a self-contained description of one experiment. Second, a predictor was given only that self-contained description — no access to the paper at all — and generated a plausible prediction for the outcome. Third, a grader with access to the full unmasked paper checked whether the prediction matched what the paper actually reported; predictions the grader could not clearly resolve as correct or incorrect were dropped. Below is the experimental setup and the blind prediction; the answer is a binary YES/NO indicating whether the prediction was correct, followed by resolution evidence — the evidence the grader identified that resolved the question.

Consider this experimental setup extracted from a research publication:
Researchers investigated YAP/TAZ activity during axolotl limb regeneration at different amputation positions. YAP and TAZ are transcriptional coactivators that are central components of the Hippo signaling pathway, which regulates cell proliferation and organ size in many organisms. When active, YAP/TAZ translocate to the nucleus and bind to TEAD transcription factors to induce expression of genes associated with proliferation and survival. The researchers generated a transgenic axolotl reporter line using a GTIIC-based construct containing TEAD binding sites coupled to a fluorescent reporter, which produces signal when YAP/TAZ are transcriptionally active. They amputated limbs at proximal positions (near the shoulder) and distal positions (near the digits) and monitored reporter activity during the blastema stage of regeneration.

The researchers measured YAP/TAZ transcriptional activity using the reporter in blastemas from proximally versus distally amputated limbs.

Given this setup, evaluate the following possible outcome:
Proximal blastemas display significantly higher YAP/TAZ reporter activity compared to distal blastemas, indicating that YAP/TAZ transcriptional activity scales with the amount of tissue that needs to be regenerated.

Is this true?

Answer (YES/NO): YES